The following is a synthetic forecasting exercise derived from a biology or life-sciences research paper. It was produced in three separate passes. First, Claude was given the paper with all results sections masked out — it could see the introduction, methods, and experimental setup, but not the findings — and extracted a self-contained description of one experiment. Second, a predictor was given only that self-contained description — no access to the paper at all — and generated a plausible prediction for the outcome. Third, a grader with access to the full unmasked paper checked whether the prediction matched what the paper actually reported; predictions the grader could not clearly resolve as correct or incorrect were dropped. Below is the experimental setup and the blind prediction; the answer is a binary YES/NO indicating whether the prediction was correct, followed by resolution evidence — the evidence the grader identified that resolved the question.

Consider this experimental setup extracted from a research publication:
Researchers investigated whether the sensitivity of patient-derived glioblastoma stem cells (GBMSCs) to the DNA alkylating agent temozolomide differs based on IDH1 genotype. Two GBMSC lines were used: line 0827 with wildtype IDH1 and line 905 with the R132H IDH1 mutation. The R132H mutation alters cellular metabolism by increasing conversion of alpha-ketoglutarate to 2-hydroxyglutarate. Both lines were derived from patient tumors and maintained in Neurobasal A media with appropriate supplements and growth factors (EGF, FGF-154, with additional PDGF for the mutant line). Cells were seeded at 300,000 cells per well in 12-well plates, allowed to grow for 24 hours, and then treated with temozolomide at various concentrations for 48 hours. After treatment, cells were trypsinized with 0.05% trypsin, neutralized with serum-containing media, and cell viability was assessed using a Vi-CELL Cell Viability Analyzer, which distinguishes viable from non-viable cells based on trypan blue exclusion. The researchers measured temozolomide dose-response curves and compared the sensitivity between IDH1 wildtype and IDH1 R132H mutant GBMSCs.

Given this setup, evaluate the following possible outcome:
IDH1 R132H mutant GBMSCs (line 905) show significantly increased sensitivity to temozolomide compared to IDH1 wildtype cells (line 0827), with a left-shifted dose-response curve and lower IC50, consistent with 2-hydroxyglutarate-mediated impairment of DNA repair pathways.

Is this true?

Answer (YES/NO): YES